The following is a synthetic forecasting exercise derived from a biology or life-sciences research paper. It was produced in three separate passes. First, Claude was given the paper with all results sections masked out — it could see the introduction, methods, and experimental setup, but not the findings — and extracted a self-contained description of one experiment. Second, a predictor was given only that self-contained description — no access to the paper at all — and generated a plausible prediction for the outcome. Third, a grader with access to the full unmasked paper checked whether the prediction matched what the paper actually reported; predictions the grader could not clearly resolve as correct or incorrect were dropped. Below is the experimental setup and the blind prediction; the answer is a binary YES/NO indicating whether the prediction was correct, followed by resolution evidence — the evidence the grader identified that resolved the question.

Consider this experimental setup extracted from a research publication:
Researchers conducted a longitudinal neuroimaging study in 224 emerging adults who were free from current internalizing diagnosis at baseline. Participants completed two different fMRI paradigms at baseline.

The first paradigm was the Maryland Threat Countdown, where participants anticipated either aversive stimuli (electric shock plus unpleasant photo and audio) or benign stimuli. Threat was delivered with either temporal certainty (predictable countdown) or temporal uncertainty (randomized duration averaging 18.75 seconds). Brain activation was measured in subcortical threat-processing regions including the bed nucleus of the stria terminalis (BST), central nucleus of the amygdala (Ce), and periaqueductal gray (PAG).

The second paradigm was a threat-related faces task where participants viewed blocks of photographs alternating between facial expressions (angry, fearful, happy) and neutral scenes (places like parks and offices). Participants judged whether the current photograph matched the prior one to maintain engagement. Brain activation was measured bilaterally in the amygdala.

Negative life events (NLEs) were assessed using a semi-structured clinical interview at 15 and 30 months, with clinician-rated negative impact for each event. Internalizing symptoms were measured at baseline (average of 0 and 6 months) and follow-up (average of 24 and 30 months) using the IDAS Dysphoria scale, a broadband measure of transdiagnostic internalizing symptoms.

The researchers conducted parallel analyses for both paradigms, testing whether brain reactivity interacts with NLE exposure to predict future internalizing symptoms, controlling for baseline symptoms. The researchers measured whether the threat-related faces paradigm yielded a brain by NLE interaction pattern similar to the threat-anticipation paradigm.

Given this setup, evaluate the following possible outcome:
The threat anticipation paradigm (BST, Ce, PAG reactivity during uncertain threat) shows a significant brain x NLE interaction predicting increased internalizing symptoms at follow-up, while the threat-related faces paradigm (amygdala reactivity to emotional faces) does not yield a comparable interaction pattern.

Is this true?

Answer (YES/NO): NO